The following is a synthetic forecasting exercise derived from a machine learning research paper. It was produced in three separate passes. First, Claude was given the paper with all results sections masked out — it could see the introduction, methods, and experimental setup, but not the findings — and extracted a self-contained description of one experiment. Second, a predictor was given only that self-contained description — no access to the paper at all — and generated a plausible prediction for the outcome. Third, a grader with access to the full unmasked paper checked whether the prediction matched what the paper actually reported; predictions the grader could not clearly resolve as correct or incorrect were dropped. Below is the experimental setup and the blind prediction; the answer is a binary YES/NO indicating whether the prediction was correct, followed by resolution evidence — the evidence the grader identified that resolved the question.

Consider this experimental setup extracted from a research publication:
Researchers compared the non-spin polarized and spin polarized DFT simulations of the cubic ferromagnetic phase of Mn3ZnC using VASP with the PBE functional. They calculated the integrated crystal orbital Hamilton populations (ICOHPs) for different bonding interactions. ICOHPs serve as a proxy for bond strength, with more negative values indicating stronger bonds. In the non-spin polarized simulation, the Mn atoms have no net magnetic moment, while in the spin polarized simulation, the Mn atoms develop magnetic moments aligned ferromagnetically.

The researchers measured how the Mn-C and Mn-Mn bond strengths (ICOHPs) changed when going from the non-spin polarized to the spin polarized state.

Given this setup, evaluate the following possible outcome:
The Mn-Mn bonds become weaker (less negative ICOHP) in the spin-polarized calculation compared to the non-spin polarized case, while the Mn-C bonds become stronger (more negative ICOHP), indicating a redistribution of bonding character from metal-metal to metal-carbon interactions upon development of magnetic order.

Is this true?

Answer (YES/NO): NO